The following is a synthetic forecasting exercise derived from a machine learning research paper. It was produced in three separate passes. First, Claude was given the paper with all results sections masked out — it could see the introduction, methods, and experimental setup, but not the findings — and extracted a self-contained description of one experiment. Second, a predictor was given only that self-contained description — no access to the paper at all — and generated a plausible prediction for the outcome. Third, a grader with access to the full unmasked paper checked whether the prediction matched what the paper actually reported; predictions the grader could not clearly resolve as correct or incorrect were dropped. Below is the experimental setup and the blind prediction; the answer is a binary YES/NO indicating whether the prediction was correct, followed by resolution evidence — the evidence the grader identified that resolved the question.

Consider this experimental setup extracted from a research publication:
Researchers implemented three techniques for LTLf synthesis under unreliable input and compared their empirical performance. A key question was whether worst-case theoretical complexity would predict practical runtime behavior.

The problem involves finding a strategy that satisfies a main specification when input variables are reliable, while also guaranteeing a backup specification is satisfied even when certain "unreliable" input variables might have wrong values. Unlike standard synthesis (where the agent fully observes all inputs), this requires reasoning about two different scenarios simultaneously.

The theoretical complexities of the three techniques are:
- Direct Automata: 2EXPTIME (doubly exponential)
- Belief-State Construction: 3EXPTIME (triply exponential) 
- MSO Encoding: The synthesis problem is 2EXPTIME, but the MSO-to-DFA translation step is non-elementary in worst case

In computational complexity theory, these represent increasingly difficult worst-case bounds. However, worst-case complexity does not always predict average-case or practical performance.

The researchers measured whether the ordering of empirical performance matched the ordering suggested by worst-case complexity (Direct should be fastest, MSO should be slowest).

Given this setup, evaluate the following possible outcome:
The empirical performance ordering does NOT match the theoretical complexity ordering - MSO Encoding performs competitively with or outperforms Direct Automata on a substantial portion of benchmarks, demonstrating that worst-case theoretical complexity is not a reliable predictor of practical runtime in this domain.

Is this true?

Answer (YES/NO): YES